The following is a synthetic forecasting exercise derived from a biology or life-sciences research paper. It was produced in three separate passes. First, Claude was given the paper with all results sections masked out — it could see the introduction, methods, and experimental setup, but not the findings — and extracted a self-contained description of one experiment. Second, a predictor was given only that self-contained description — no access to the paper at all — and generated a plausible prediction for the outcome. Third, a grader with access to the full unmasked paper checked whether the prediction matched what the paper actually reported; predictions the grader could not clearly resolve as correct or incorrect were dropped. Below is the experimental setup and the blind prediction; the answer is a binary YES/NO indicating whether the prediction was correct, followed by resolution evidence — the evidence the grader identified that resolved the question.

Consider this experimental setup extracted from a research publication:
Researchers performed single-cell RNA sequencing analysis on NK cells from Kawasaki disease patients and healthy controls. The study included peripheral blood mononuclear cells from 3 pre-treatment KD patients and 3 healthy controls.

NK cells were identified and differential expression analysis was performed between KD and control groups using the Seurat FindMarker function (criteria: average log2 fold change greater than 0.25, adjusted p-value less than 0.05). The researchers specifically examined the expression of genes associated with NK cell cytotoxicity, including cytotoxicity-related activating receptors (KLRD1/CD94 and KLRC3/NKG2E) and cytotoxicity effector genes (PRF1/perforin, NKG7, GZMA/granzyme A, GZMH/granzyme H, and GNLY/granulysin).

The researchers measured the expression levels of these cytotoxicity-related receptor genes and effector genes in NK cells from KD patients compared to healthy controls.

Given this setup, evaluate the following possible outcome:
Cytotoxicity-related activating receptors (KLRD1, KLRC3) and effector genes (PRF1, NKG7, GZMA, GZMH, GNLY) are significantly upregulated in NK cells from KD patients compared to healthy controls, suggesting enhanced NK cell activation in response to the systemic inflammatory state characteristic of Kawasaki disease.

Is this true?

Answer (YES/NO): NO